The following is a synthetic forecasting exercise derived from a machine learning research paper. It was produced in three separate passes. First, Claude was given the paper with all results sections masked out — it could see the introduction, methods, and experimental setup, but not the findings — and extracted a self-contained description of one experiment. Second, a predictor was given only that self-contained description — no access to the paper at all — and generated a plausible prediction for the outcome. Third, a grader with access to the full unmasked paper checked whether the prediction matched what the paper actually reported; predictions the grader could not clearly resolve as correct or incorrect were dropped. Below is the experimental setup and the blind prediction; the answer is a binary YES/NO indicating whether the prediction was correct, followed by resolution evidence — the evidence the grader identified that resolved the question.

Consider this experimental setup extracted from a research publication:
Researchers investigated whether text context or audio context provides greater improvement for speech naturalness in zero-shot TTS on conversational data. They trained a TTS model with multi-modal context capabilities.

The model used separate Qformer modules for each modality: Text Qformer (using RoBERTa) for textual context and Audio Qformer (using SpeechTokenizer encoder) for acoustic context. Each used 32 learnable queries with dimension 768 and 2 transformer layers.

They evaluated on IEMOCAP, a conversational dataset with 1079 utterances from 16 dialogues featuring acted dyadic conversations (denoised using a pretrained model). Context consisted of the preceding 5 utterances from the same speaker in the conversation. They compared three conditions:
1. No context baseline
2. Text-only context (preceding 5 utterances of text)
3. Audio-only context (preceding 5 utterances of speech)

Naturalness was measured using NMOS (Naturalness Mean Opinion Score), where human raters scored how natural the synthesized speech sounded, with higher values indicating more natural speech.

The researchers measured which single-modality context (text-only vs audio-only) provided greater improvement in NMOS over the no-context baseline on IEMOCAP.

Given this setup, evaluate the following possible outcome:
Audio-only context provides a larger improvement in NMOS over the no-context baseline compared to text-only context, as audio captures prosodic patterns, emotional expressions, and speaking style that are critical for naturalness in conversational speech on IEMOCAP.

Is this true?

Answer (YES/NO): YES